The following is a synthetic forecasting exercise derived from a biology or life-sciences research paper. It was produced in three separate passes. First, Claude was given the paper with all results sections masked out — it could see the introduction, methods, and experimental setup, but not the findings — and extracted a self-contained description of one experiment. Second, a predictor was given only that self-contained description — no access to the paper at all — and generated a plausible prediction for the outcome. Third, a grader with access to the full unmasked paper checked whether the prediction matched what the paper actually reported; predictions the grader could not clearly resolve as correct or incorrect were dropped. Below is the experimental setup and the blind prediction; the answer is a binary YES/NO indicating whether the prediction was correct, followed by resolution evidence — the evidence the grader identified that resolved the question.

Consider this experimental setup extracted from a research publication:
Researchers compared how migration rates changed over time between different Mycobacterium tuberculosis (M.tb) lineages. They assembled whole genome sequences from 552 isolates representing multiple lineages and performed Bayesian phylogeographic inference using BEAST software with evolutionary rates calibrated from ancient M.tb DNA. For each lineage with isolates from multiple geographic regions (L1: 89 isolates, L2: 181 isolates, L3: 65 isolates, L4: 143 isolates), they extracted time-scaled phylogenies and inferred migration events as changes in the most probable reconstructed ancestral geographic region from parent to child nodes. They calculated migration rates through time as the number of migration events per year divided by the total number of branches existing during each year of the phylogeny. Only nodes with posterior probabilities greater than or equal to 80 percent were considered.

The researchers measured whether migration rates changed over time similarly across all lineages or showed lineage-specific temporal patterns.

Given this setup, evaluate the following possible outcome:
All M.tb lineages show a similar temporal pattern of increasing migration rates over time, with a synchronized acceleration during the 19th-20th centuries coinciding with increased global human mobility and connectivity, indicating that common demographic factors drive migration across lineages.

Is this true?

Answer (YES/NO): NO